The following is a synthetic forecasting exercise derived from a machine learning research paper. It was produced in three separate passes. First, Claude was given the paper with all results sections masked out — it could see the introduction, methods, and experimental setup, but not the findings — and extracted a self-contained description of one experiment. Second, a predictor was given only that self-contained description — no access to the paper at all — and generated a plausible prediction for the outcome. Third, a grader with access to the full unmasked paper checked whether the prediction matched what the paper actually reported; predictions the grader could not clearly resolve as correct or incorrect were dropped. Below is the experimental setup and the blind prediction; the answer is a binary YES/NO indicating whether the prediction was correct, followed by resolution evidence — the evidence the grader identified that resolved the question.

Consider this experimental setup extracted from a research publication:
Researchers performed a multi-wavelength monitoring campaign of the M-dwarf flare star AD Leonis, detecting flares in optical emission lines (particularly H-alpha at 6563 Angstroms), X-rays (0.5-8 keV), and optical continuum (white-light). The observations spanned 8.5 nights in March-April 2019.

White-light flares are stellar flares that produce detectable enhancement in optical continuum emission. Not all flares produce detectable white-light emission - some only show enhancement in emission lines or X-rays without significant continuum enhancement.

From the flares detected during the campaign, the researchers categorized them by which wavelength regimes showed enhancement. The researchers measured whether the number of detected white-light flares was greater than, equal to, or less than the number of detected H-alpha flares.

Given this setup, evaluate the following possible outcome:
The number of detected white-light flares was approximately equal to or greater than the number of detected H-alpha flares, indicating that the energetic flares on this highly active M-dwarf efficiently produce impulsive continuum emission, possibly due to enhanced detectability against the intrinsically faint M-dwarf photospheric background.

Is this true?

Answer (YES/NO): NO